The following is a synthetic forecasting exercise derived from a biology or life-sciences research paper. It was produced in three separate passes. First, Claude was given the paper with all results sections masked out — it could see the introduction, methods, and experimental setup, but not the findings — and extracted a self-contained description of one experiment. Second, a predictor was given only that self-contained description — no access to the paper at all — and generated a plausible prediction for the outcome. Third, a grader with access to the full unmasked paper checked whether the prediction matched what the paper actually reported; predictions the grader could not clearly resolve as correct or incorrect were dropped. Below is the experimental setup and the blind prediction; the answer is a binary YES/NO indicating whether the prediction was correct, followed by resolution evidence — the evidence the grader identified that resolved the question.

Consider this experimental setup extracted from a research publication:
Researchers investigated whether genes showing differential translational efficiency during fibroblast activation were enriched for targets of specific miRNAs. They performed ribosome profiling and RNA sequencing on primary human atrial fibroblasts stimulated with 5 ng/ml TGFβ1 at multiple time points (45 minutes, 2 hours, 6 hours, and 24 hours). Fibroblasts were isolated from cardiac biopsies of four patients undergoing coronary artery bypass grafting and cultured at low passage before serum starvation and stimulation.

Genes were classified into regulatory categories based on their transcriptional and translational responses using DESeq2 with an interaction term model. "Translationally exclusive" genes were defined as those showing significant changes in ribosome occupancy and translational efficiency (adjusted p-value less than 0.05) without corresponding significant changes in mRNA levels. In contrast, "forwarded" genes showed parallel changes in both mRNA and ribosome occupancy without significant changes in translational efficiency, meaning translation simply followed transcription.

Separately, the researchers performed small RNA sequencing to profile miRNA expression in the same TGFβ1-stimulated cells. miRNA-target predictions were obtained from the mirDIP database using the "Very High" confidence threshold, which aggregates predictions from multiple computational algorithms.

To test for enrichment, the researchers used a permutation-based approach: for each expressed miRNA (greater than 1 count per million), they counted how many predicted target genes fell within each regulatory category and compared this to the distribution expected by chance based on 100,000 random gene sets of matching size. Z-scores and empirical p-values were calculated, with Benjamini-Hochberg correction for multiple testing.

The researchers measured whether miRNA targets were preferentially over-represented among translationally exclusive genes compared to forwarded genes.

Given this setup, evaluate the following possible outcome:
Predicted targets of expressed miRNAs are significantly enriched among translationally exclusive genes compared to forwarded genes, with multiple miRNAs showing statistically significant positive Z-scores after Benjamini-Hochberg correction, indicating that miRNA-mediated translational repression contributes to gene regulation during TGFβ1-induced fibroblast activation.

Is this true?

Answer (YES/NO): NO